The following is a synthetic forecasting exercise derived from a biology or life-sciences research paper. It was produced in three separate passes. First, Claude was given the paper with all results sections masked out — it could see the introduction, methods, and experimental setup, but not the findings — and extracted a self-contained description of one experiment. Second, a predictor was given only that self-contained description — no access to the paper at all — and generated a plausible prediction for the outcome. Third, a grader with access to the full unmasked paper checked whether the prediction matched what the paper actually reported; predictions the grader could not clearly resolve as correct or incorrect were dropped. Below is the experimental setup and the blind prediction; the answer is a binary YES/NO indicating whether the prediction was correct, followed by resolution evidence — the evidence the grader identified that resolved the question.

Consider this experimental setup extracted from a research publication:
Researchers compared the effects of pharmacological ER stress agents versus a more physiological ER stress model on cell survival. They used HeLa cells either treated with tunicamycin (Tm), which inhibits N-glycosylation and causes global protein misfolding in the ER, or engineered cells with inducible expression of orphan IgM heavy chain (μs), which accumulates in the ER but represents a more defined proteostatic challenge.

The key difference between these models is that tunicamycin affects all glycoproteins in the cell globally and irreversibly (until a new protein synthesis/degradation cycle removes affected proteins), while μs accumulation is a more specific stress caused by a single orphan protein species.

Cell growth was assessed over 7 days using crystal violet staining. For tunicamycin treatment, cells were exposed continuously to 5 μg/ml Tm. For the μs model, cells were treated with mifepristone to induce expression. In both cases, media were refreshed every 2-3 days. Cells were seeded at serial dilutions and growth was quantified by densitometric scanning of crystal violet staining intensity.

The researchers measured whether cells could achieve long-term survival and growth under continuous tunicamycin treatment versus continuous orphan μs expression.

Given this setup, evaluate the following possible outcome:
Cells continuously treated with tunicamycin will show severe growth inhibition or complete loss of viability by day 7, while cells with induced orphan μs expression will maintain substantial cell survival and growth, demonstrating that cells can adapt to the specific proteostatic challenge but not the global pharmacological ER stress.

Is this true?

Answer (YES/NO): YES